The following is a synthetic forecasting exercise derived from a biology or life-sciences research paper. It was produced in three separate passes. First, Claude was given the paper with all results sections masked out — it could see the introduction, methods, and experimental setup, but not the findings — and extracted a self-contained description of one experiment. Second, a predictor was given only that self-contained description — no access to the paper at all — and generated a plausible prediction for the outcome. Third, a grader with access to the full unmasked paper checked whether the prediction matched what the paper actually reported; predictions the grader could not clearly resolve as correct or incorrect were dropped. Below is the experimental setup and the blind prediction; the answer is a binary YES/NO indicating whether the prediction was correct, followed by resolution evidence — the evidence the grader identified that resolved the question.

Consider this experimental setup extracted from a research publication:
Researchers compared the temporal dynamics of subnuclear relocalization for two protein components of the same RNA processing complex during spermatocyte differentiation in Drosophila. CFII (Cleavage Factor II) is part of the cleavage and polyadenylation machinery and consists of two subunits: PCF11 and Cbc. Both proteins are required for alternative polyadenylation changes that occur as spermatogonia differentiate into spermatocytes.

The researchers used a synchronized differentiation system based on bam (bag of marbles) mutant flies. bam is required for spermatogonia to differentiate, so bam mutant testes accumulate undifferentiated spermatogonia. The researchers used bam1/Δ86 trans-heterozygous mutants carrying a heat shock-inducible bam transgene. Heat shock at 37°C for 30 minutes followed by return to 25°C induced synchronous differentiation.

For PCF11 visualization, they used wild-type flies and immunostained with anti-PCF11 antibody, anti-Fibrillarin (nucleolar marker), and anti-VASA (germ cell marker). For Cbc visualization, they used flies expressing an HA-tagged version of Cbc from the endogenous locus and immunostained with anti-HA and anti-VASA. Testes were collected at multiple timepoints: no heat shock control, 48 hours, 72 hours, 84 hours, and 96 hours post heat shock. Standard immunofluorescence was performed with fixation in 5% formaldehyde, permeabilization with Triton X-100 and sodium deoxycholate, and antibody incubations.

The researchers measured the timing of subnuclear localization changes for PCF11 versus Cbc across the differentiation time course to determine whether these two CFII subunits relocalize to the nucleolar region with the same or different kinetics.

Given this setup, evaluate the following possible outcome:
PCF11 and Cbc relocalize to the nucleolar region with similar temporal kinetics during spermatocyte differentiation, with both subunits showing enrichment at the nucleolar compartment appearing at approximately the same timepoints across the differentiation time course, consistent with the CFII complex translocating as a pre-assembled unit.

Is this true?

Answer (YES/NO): YES